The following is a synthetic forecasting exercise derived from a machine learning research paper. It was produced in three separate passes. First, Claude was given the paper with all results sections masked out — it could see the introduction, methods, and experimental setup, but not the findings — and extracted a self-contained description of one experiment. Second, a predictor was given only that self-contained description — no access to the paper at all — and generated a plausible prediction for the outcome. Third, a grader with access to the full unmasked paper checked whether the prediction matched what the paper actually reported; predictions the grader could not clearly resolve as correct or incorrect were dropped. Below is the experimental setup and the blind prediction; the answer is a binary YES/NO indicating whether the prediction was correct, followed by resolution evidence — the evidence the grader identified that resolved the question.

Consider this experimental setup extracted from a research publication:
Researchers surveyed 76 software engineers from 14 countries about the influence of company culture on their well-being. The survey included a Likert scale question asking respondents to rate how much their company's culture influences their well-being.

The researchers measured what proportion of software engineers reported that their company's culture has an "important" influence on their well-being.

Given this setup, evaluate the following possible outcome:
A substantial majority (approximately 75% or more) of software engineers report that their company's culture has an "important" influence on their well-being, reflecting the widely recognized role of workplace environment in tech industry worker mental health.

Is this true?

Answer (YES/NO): NO